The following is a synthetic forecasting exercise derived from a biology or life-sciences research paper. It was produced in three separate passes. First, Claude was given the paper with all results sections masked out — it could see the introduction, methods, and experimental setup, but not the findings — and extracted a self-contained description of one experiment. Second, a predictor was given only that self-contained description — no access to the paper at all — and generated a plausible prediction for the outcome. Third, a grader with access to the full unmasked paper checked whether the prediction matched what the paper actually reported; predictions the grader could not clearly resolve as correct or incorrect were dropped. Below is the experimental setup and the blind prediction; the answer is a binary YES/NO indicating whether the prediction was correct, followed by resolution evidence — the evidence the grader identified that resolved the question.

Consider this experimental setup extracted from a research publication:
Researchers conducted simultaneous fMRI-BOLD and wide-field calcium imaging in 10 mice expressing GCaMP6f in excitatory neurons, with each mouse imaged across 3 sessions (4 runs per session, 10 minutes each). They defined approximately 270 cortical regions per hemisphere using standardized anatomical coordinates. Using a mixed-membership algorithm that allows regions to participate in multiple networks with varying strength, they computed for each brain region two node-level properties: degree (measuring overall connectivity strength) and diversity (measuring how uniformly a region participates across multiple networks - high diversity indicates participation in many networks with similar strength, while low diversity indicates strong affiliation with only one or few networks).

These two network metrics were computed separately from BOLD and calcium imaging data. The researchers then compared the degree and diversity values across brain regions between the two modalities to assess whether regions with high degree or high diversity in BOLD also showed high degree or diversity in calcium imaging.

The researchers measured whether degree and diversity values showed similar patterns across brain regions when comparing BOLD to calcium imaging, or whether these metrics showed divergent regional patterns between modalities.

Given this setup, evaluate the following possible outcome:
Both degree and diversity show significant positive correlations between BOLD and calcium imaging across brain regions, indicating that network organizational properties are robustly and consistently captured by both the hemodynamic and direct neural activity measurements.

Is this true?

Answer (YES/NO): NO